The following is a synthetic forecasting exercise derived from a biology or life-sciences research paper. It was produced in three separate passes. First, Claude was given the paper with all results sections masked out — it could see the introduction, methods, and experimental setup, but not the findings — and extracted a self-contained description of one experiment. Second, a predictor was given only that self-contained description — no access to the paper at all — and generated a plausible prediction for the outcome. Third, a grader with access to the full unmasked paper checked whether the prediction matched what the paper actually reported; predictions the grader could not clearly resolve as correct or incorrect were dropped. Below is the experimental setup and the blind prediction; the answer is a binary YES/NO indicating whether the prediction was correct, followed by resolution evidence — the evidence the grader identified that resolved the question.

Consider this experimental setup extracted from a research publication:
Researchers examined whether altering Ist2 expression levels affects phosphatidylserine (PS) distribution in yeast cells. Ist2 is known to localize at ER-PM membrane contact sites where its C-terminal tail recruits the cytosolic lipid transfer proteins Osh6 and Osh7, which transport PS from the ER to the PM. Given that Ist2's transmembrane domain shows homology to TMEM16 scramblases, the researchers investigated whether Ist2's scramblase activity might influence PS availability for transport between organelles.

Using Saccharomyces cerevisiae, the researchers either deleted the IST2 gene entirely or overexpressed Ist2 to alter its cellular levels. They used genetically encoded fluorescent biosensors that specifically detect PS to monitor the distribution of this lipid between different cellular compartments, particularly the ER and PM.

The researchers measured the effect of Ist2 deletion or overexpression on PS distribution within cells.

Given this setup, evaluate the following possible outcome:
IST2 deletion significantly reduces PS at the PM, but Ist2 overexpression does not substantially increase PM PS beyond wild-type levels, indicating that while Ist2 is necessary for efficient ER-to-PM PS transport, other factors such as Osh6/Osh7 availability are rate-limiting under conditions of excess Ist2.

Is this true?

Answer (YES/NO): NO